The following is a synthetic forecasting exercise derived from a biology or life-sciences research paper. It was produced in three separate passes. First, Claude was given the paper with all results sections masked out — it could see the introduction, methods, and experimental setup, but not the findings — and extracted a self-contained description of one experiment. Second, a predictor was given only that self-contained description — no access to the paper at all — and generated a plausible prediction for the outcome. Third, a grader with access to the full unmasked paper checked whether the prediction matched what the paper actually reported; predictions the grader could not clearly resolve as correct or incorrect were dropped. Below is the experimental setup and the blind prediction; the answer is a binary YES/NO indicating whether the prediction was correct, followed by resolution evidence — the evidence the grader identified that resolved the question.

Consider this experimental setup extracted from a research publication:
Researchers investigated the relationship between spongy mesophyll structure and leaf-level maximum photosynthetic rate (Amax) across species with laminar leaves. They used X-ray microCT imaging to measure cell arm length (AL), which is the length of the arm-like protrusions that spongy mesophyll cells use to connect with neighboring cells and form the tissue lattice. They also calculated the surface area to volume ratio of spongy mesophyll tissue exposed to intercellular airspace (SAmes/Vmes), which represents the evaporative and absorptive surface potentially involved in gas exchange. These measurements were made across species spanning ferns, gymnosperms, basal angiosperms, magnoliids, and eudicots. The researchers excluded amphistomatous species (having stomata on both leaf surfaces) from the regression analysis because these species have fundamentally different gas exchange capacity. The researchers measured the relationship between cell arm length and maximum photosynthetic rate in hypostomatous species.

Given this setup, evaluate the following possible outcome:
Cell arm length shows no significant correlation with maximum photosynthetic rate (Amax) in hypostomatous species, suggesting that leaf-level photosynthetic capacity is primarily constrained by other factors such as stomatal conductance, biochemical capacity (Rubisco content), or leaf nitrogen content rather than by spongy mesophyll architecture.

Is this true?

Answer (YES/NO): NO